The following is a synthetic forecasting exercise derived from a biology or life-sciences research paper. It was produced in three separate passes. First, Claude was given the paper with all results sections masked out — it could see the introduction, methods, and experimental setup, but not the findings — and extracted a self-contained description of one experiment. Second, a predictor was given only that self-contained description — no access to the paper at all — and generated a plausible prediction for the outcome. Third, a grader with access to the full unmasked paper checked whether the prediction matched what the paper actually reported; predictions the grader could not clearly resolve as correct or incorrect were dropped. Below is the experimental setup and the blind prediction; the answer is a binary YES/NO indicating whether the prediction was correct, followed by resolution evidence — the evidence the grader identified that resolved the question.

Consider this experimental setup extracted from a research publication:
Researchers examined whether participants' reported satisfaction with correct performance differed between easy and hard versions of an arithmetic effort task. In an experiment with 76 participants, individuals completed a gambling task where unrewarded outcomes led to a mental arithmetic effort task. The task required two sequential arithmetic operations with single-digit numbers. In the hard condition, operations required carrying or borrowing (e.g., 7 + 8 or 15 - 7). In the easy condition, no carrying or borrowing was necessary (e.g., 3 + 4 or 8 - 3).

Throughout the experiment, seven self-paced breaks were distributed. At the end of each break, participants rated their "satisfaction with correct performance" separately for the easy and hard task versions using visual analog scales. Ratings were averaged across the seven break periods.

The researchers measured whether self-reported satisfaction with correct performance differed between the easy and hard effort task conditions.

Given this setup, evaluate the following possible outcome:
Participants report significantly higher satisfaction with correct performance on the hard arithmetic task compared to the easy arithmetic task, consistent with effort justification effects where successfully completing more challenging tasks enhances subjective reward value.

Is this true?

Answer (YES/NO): NO